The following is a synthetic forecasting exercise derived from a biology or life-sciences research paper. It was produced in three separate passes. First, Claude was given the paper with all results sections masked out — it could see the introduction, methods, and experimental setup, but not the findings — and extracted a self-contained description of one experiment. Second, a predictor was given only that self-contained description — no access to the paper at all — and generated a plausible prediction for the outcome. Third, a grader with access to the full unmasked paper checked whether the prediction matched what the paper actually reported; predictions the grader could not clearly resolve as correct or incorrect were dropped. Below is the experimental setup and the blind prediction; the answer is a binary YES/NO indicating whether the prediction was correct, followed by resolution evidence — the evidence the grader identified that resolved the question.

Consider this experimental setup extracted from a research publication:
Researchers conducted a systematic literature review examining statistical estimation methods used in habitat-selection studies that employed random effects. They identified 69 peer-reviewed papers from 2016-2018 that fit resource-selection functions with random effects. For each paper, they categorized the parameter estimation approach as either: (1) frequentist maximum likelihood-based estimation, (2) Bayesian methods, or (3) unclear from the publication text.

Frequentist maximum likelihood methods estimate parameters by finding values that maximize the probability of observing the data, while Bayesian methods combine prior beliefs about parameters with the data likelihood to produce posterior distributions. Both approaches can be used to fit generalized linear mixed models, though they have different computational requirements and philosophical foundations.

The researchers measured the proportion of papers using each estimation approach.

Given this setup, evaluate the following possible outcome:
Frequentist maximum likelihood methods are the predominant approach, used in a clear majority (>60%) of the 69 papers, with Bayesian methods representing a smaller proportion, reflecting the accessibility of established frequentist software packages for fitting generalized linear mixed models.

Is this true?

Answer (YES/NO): YES